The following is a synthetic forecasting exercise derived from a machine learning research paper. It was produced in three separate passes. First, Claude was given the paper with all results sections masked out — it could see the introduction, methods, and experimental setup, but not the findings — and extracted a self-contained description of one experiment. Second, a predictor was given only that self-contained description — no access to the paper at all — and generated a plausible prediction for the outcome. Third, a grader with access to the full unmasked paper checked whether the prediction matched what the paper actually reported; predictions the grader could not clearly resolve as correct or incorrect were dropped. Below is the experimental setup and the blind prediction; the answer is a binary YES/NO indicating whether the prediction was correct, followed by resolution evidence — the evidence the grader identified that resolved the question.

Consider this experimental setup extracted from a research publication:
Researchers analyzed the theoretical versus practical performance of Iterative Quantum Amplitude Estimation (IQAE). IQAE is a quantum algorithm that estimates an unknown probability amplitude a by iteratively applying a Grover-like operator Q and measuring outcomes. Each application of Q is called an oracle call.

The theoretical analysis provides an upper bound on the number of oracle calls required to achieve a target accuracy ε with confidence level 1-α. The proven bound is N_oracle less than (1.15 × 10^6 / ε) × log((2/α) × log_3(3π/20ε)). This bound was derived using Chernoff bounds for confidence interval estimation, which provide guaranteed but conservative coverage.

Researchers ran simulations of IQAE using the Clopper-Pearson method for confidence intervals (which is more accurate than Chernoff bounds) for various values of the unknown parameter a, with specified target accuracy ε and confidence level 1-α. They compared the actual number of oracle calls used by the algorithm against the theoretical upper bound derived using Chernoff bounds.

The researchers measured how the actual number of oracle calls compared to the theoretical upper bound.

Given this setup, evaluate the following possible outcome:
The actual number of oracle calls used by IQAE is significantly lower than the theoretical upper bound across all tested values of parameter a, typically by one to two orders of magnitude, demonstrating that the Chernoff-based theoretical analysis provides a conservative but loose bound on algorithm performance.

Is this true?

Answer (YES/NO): NO